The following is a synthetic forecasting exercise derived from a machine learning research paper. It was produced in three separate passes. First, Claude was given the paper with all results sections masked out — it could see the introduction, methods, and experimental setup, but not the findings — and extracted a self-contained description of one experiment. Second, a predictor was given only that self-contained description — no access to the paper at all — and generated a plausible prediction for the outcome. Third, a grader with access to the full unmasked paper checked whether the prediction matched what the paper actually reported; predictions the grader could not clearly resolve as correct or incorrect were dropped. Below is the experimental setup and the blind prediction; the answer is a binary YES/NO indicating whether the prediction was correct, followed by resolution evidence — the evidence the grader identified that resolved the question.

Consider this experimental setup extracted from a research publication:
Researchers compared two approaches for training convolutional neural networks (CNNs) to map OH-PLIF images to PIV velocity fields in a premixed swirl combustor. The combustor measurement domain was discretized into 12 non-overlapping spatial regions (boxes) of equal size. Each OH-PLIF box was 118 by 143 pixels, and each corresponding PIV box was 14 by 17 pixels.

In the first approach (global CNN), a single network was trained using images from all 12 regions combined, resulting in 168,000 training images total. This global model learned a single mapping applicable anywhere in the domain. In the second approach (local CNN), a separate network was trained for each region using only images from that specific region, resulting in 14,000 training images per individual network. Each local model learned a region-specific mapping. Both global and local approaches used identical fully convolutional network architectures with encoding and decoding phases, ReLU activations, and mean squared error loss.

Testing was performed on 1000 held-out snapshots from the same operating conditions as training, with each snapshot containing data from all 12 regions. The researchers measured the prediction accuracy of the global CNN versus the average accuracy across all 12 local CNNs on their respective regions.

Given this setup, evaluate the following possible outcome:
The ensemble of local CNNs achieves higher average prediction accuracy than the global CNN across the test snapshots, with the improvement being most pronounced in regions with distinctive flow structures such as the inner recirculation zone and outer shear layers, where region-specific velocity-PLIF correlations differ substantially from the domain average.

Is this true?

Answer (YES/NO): NO